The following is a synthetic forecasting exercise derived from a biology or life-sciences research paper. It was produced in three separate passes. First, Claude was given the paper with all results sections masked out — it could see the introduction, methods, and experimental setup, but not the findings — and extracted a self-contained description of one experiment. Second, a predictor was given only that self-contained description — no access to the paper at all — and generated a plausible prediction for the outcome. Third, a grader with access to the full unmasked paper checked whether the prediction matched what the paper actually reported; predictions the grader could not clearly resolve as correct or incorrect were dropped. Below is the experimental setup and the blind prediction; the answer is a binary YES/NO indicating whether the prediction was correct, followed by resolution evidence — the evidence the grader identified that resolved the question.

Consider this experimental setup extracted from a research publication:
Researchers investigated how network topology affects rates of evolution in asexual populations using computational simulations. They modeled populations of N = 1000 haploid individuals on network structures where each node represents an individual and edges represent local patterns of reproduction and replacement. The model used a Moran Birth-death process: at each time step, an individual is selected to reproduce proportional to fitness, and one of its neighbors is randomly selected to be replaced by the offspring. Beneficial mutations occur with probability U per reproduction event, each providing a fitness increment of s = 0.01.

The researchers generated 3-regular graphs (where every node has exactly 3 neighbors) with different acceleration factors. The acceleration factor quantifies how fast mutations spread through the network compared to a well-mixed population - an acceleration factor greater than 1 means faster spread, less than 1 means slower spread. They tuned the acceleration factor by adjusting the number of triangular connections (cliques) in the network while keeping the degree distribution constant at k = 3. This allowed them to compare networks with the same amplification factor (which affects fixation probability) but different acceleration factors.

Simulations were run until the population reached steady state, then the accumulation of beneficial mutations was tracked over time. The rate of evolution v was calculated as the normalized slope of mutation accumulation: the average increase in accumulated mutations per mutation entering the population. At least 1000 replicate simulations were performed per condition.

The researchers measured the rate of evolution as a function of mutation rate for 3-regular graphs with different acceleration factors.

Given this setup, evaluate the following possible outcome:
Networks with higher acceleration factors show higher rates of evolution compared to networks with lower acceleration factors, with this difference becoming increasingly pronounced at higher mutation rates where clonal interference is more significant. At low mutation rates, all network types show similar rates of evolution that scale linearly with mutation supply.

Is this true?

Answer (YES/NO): YES